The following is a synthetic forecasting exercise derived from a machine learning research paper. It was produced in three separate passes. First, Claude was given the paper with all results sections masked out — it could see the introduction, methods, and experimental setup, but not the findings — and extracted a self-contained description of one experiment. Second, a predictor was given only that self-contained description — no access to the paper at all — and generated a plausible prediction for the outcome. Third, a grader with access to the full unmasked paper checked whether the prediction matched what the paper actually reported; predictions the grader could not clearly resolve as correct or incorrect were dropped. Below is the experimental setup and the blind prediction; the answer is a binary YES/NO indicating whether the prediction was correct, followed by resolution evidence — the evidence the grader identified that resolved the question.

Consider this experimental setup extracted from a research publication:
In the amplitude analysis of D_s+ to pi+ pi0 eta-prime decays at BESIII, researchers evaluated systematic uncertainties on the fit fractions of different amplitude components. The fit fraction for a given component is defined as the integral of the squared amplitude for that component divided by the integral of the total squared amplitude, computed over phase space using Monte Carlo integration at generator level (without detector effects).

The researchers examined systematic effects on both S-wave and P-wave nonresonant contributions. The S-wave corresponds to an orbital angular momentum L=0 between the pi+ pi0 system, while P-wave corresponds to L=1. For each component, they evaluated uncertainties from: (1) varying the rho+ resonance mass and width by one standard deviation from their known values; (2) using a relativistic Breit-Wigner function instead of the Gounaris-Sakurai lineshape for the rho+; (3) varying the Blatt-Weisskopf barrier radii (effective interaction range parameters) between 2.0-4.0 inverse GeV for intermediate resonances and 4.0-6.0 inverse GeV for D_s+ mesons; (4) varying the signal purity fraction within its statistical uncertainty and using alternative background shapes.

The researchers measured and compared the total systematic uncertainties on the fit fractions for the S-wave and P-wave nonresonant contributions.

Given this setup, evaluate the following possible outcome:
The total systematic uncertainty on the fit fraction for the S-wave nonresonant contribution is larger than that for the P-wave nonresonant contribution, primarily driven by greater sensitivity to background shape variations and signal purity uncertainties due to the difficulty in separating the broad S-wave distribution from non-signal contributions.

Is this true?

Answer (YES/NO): NO